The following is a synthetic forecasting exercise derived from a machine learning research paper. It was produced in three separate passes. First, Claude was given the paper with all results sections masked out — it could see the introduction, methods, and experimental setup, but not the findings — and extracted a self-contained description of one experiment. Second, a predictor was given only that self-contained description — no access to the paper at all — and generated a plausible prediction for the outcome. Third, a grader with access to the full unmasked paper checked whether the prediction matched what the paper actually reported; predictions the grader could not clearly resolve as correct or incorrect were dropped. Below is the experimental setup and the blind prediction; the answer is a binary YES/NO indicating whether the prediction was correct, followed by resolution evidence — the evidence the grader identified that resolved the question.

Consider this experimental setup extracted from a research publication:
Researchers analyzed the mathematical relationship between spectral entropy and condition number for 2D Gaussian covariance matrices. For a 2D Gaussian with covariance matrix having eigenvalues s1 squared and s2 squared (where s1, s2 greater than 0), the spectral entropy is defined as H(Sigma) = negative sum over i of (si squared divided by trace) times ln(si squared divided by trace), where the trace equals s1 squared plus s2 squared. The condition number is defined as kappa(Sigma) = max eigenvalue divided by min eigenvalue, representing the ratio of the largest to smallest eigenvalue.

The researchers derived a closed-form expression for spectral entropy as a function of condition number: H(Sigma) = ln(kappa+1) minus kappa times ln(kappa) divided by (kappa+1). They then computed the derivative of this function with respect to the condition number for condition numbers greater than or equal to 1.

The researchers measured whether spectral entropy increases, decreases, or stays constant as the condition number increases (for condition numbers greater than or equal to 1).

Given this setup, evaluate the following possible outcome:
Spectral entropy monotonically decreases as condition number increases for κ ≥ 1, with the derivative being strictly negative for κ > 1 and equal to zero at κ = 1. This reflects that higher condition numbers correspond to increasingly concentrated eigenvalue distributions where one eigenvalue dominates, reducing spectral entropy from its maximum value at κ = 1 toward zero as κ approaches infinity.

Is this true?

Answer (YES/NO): YES